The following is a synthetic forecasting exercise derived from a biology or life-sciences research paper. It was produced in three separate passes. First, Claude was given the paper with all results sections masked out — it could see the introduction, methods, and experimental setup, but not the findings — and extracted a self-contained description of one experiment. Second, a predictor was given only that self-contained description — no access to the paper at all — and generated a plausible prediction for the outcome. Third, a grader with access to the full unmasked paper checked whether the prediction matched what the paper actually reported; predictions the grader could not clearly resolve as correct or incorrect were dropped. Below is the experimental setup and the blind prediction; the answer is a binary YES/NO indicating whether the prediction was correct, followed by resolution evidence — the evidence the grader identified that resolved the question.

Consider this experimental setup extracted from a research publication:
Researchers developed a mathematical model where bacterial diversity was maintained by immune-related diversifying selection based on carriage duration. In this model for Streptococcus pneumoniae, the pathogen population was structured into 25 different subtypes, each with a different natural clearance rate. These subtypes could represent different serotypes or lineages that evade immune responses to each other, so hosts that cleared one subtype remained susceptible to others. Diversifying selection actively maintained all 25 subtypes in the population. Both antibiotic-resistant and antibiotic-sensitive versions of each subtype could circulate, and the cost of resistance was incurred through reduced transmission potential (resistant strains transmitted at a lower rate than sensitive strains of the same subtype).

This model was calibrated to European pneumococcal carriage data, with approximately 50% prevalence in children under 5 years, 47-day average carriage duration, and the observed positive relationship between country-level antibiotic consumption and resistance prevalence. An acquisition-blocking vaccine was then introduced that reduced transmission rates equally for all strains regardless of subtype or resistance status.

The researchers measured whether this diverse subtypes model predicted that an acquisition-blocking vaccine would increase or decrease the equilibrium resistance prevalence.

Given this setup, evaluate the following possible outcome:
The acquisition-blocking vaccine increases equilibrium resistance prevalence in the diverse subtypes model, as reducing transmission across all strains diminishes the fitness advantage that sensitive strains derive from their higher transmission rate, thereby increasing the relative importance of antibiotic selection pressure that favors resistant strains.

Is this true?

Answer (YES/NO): NO